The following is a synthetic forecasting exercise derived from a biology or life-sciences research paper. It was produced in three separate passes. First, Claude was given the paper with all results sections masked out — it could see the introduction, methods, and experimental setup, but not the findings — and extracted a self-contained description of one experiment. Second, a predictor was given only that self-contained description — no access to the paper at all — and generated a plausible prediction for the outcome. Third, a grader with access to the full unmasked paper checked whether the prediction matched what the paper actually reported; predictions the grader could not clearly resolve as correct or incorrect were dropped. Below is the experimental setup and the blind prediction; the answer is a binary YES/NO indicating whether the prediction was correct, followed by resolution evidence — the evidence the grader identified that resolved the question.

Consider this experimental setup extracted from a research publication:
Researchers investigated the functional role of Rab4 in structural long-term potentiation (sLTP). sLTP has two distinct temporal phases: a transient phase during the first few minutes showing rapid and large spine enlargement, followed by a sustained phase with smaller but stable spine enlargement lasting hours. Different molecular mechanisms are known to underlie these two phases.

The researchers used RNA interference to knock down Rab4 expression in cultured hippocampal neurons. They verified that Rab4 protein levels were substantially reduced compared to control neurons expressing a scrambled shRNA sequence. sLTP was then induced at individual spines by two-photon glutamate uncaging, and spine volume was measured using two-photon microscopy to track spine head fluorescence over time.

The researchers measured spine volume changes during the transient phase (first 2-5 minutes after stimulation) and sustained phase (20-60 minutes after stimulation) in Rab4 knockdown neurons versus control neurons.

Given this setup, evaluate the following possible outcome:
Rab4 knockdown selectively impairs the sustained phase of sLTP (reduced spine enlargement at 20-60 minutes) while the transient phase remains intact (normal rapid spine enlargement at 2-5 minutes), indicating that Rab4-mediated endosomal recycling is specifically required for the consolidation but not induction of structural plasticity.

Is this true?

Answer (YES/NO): NO